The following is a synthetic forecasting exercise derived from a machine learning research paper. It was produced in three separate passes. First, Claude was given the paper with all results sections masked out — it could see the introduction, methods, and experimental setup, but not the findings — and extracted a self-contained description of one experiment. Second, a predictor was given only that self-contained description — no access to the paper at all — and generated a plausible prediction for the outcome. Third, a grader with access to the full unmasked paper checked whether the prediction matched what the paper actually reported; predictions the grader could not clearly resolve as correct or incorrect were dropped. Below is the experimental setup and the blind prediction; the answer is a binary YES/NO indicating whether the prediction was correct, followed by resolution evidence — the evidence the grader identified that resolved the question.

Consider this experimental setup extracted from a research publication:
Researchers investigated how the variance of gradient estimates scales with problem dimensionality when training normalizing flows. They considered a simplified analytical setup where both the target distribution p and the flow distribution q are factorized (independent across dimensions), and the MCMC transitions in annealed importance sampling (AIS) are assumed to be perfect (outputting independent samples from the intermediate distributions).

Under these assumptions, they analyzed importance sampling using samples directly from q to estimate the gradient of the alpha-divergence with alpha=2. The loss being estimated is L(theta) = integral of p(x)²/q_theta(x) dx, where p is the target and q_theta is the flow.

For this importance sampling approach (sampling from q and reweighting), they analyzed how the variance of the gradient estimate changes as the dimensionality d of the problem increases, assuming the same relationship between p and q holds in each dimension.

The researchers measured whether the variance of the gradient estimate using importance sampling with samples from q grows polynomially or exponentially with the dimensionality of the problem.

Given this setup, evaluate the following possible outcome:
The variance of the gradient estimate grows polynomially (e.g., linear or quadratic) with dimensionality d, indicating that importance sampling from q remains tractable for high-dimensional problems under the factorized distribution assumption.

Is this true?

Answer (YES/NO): NO